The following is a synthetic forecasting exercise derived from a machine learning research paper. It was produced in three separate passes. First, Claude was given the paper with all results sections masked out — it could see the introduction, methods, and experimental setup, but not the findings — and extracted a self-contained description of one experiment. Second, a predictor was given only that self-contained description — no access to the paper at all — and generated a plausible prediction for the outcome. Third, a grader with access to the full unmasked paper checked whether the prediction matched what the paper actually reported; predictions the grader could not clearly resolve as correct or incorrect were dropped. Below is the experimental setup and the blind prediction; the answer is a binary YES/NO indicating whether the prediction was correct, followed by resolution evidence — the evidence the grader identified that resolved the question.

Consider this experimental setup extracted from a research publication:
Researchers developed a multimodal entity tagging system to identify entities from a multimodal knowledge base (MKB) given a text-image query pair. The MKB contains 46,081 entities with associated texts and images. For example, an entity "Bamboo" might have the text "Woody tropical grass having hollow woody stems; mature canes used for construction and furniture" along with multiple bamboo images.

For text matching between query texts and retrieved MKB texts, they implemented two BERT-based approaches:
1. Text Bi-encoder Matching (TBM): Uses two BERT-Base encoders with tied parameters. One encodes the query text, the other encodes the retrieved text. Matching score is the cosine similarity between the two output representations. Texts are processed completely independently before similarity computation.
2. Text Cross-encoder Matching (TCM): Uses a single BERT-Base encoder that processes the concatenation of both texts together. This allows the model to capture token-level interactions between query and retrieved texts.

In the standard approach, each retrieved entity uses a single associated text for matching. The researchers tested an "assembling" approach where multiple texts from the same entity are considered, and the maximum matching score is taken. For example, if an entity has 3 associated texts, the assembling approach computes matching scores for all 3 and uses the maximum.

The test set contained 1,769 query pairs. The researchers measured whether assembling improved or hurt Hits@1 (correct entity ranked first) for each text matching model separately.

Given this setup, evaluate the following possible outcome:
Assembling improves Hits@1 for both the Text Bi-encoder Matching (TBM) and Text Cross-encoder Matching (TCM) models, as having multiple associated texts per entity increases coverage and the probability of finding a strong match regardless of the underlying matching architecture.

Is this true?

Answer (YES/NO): NO